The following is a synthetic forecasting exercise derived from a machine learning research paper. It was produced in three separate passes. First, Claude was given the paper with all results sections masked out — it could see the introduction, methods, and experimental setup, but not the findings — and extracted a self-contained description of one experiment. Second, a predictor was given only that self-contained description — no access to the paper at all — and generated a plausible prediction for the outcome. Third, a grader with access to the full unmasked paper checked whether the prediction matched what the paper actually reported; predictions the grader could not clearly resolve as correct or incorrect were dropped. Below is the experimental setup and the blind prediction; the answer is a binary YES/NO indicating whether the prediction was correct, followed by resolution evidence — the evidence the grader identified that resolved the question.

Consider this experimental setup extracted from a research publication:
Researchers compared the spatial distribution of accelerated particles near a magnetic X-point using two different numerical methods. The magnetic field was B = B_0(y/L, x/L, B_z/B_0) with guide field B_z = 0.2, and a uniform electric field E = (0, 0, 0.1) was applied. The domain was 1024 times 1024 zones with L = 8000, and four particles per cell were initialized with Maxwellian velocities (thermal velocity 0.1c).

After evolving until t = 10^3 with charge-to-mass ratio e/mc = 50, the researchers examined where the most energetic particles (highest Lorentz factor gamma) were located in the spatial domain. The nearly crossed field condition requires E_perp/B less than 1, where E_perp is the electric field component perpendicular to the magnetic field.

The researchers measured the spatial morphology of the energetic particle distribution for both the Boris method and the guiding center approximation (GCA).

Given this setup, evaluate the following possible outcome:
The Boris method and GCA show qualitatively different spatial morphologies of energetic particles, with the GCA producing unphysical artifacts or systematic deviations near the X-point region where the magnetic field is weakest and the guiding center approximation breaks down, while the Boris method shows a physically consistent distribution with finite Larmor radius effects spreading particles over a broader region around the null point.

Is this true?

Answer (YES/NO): NO